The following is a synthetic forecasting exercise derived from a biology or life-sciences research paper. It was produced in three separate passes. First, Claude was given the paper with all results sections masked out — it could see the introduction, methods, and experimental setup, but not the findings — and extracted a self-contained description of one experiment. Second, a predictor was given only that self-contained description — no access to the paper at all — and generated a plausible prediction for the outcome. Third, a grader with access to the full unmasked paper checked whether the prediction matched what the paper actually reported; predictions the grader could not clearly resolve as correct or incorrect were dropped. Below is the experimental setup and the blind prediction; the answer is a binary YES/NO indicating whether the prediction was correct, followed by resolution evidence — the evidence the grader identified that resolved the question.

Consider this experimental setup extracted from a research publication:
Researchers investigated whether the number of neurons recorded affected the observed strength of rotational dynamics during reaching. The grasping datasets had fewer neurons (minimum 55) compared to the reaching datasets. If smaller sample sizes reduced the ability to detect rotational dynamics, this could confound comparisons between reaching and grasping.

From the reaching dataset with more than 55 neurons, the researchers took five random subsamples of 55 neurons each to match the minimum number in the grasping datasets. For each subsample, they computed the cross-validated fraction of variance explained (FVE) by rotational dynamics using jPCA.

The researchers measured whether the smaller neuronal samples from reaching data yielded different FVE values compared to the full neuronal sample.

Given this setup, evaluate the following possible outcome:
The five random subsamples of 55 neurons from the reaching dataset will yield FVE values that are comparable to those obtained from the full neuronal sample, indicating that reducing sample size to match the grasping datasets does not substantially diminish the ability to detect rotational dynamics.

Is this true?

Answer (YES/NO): YES